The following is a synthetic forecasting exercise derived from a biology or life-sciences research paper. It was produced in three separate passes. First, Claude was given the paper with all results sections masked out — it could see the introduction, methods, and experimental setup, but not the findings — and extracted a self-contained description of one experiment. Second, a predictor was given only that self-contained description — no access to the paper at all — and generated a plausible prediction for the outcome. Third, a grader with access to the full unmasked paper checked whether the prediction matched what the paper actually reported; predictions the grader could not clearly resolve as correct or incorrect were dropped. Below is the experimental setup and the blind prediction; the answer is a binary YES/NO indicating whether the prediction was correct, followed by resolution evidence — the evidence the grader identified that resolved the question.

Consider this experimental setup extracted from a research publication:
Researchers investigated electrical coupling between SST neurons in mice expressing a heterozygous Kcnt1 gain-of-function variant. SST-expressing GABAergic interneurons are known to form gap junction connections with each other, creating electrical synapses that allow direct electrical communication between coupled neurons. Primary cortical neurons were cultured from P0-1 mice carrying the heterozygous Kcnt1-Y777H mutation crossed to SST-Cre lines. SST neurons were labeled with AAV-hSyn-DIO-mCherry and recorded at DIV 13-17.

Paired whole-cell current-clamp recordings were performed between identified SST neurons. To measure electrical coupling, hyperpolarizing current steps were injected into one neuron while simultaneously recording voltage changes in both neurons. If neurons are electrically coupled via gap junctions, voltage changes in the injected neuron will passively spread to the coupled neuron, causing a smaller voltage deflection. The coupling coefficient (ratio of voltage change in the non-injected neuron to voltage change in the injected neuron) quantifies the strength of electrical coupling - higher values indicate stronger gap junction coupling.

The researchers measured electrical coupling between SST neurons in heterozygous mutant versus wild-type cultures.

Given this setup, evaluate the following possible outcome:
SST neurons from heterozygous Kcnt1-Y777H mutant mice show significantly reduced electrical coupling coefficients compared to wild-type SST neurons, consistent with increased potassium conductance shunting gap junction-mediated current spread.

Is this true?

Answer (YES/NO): NO